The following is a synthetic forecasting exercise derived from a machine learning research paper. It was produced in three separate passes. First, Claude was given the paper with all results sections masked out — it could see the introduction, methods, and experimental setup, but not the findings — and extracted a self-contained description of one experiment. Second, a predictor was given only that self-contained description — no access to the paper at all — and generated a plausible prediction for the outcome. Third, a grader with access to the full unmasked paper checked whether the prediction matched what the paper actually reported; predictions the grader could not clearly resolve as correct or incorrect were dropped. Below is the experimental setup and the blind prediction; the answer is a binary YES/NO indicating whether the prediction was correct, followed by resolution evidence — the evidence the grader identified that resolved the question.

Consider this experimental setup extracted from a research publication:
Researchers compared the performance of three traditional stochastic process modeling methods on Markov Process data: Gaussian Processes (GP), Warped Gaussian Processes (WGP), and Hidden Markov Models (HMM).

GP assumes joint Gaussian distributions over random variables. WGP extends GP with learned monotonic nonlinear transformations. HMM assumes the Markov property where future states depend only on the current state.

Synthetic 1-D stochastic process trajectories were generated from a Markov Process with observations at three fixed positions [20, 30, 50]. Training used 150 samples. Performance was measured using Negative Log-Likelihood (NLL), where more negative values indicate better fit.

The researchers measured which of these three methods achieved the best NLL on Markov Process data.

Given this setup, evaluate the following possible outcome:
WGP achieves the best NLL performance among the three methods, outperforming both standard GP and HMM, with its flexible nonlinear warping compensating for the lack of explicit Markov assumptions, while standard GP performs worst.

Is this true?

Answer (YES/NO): NO